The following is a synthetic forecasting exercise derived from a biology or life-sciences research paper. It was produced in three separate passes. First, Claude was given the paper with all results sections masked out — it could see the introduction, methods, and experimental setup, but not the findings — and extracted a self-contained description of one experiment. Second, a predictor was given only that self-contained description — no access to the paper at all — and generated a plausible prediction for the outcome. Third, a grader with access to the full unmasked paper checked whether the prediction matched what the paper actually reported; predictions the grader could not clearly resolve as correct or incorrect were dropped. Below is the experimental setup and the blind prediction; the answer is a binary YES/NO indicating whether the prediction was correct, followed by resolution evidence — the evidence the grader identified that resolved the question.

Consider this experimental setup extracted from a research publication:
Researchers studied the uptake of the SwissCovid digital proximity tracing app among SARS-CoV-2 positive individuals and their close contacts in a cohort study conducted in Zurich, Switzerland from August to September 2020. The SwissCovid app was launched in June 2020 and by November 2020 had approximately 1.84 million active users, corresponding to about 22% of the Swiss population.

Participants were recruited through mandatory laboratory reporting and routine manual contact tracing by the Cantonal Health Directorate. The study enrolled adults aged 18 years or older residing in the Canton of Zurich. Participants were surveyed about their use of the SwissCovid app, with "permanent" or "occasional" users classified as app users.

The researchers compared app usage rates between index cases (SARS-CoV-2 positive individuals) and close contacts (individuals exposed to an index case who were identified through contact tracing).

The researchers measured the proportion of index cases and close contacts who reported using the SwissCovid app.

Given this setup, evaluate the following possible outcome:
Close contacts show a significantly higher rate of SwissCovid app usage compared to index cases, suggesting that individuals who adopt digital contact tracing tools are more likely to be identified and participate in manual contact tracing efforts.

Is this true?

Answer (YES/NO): NO